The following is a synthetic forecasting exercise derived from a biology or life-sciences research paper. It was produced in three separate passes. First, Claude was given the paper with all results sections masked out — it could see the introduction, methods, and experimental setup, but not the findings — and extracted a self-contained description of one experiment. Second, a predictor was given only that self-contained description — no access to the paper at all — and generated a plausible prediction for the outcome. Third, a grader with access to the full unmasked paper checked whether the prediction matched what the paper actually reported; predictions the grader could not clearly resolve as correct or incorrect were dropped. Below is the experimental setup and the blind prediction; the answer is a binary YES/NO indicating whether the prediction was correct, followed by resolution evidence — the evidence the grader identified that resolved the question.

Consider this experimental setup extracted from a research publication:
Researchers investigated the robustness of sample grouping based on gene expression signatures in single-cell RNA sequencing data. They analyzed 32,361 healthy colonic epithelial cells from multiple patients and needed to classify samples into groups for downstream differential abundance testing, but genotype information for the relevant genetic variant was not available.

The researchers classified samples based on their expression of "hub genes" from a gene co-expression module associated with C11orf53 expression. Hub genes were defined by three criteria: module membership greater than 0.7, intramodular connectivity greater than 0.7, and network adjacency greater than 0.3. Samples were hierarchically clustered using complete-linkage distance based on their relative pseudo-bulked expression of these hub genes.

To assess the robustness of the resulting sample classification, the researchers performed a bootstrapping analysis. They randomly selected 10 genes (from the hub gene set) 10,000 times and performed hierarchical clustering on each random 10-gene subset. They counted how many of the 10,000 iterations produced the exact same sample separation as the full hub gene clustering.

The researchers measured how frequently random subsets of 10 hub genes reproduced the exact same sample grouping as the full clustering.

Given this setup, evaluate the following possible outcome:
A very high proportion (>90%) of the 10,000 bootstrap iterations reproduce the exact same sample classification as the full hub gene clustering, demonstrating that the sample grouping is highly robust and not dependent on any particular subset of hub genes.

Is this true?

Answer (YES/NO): NO